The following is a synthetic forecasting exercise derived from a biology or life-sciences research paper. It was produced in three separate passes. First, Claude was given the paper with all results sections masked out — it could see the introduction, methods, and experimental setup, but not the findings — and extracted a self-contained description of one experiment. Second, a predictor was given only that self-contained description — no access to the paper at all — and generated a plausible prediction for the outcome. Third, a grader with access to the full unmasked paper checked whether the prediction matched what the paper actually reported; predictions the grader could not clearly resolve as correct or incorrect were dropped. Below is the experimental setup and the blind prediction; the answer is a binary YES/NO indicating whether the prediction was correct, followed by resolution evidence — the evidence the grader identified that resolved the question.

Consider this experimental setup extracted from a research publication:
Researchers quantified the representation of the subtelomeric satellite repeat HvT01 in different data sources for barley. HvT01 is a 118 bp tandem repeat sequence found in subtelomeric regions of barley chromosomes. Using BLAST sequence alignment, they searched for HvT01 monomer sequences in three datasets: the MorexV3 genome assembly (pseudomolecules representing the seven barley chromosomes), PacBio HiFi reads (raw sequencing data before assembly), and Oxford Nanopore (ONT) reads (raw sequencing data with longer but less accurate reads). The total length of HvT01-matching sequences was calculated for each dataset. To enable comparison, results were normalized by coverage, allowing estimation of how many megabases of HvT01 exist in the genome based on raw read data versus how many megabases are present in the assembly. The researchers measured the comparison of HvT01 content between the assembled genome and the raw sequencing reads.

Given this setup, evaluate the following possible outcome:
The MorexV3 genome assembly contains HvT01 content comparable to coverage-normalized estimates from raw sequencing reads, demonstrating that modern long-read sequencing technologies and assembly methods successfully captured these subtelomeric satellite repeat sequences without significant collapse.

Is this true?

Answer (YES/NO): YES